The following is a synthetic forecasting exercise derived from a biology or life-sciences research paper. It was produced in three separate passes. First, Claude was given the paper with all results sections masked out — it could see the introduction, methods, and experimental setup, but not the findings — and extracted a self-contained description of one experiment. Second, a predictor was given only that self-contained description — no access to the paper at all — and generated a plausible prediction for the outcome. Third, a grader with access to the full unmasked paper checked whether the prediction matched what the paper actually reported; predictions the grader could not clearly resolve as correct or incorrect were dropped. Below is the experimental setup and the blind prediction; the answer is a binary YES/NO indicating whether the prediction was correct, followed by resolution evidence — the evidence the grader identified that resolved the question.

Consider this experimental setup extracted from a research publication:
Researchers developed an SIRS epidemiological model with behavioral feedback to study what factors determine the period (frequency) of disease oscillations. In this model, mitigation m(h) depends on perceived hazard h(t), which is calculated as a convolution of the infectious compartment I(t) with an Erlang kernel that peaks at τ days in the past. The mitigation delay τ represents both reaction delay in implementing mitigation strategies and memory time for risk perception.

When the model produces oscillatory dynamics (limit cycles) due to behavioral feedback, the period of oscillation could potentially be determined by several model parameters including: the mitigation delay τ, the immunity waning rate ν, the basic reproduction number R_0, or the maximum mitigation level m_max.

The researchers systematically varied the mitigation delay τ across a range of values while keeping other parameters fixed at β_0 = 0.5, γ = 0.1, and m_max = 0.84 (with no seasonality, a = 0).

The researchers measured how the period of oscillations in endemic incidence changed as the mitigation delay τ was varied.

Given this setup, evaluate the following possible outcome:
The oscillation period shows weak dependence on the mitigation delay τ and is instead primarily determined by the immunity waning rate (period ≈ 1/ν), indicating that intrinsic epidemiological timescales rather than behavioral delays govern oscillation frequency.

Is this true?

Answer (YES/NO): NO